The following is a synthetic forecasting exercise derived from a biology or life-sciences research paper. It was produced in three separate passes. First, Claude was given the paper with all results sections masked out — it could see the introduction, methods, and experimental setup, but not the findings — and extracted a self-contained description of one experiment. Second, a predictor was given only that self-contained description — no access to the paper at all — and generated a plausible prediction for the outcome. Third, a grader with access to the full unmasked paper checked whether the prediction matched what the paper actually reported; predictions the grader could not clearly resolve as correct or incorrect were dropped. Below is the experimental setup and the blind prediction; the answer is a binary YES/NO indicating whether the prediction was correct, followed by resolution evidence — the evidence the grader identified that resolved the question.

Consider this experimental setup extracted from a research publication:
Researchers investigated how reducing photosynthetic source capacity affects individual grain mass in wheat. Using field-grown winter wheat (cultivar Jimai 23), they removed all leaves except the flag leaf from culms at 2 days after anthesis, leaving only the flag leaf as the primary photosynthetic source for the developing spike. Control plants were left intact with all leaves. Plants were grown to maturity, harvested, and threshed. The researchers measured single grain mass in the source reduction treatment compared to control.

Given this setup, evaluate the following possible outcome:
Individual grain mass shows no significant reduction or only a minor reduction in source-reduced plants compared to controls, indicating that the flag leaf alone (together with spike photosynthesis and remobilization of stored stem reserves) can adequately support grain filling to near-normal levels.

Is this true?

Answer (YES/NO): NO